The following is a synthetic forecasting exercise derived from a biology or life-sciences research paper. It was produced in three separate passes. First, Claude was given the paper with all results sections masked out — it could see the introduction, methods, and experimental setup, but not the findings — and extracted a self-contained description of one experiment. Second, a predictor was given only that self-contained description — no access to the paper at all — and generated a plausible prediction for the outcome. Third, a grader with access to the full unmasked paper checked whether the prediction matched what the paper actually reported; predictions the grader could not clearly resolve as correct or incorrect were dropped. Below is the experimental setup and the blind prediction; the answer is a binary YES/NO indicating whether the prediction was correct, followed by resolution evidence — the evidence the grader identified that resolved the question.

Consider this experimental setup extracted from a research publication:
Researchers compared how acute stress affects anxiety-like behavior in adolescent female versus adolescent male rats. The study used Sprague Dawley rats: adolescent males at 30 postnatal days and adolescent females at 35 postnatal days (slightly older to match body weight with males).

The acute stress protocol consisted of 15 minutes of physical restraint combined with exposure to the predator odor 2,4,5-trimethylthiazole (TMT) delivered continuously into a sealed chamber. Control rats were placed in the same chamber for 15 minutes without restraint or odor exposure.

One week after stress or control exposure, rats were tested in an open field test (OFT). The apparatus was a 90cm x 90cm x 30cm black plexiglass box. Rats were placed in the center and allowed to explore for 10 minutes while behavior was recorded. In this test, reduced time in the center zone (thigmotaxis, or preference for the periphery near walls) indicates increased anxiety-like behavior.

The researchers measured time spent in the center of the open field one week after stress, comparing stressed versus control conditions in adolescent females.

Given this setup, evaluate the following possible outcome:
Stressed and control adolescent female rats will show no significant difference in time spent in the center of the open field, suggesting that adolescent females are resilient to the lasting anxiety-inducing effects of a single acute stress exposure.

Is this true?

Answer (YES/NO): NO